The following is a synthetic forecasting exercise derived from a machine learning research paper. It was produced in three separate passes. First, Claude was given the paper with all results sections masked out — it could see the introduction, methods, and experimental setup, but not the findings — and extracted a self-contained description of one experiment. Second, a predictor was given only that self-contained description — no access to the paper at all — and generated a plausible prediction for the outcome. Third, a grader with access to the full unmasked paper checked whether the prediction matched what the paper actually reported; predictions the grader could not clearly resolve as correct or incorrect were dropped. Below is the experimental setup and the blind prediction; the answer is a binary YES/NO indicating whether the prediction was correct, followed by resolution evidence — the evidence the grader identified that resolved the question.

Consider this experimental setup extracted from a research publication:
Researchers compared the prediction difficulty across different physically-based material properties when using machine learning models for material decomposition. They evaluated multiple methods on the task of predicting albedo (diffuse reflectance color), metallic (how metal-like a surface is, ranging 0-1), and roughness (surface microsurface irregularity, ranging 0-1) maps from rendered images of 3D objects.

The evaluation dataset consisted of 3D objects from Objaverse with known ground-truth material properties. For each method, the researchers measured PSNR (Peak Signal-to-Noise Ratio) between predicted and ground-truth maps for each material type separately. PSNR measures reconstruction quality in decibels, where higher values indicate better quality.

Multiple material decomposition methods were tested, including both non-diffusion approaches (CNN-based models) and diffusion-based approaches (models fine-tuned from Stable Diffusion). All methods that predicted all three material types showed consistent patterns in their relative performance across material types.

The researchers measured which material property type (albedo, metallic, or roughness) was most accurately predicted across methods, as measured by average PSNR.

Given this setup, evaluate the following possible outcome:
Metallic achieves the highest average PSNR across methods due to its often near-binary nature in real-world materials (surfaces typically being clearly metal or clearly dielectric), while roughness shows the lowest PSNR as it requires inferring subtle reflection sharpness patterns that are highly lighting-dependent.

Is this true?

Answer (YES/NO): NO